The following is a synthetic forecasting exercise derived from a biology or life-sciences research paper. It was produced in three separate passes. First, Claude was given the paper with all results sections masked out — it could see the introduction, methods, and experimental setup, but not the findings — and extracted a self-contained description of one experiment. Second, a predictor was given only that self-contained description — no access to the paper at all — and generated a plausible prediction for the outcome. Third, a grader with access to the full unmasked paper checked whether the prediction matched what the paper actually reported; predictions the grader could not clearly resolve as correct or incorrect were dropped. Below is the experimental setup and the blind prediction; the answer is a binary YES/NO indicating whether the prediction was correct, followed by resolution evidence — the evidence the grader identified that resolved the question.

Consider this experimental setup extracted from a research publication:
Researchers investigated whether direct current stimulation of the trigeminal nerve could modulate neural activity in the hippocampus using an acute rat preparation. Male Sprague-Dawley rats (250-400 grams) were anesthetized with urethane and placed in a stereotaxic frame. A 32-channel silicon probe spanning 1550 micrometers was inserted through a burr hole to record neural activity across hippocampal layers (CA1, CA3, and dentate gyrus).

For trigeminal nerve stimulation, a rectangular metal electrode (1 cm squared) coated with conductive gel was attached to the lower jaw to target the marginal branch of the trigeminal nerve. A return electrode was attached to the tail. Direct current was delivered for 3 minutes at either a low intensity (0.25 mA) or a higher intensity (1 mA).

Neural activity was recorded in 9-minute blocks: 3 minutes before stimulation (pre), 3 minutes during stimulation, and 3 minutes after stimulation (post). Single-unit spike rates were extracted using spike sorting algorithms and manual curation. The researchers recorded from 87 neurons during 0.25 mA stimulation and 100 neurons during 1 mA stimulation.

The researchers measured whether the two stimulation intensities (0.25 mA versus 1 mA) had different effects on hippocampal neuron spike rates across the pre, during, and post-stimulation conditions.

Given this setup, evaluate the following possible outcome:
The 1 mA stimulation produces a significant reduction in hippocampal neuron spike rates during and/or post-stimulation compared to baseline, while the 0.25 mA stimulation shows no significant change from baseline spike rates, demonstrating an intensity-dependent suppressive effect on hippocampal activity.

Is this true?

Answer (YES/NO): NO